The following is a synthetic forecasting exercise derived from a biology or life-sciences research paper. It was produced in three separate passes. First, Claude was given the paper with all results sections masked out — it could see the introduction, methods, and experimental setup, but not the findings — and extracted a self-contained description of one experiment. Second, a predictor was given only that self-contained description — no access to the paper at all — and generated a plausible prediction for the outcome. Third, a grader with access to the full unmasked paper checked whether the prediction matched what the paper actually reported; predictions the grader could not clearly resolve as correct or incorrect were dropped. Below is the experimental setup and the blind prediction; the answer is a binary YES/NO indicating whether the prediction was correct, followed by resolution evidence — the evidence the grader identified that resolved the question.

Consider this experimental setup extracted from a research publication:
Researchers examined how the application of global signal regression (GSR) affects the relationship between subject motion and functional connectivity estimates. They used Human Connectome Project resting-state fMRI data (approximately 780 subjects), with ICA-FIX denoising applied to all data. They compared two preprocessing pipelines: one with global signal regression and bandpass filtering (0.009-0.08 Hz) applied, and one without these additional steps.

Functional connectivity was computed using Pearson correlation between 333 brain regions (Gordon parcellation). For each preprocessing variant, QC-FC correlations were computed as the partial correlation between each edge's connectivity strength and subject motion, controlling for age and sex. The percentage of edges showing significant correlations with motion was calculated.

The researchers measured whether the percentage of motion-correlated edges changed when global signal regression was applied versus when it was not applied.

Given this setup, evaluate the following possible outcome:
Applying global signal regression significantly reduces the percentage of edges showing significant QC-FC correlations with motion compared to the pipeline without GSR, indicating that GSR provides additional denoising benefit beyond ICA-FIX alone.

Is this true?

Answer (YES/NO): NO